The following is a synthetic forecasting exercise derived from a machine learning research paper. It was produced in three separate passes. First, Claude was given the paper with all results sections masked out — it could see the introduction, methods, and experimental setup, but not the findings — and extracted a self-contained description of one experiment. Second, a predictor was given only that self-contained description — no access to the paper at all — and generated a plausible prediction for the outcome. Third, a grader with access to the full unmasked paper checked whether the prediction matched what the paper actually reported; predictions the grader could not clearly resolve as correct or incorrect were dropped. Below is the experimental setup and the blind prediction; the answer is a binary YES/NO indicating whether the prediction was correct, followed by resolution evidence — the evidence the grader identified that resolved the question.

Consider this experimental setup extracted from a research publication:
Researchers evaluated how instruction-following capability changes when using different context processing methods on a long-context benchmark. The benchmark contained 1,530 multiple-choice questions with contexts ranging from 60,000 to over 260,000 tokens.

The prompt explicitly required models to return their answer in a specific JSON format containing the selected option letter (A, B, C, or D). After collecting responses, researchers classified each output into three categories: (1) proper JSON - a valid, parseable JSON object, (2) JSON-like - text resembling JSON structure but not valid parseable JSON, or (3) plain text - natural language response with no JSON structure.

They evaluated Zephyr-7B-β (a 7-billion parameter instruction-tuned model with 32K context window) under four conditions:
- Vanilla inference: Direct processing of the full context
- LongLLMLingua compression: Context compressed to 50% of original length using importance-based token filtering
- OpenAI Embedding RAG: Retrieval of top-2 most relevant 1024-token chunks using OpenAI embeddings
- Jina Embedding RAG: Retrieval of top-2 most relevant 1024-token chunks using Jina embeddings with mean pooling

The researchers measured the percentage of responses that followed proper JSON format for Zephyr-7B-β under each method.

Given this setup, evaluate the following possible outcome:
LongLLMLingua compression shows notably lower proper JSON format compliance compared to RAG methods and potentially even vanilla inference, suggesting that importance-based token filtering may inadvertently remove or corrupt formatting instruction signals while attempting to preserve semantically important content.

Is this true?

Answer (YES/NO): NO